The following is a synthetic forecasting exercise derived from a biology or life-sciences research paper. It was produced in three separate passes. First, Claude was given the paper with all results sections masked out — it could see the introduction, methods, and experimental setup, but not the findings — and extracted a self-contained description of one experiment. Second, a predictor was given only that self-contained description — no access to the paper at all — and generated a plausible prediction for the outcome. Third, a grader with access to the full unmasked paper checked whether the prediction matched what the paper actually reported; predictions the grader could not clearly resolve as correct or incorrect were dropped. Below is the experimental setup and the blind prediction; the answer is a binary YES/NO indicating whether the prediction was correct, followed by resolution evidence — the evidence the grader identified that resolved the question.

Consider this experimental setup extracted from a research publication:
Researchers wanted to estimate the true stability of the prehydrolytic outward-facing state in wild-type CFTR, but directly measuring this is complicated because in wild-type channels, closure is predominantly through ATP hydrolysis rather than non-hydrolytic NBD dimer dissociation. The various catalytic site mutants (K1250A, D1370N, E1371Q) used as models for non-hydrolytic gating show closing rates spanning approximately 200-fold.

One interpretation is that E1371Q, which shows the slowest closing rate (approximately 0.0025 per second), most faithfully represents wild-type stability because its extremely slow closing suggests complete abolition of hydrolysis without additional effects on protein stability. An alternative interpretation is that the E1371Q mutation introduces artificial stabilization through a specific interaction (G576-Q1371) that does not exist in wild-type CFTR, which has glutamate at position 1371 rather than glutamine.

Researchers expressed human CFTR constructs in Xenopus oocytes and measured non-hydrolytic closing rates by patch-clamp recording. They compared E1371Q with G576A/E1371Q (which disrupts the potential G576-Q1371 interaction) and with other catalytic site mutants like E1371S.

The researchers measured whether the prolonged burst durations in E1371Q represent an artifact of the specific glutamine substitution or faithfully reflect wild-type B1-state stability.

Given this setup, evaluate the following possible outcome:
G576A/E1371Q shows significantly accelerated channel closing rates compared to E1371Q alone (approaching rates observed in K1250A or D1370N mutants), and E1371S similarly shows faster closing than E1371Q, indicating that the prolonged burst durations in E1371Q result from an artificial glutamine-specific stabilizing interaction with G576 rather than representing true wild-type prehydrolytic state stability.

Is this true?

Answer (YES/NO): YES